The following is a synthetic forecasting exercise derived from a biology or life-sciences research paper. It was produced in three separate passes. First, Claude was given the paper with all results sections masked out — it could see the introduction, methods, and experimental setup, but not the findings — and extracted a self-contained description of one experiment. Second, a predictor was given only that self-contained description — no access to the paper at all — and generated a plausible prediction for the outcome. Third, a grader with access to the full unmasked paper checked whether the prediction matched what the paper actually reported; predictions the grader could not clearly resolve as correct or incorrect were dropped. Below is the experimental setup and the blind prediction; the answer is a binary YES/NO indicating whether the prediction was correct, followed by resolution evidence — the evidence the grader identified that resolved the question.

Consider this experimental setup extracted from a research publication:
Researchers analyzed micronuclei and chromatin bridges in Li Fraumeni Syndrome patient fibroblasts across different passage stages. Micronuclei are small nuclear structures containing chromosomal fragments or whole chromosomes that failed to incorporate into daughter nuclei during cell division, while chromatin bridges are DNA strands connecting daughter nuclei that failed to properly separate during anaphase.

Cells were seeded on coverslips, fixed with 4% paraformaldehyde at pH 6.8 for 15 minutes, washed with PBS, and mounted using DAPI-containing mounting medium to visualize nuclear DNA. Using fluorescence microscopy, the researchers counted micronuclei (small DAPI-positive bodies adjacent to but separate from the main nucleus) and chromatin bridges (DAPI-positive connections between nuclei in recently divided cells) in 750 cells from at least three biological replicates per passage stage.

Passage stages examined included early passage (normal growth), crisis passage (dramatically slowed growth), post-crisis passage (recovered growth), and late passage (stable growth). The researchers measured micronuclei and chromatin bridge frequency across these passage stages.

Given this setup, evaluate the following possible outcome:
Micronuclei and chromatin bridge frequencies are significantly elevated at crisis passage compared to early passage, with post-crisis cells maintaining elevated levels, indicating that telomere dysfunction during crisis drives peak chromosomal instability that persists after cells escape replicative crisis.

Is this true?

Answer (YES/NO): NO